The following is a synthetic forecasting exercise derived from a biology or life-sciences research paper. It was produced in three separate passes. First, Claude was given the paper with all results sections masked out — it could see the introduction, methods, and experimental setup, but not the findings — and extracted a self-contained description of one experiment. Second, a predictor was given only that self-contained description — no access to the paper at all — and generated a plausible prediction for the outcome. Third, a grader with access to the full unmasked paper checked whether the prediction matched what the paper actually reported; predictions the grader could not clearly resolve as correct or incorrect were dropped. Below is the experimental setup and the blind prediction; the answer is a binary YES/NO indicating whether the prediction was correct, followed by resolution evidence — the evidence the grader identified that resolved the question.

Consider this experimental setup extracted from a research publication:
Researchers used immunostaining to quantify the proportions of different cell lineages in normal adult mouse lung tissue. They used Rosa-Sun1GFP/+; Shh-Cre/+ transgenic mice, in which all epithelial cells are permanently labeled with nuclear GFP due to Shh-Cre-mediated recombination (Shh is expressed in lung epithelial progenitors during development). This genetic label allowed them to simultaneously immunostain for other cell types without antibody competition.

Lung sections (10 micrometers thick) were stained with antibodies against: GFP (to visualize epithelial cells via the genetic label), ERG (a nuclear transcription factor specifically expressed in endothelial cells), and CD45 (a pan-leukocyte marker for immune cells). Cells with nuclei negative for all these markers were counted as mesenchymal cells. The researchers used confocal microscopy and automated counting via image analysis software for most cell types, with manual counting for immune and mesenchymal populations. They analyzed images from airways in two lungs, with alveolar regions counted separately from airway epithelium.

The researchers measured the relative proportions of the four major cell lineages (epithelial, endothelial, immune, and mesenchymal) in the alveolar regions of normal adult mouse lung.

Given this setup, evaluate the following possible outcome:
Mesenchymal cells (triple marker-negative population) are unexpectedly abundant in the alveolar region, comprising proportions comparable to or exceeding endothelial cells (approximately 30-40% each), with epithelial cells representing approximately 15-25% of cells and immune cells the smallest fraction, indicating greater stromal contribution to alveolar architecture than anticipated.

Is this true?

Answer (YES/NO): NO